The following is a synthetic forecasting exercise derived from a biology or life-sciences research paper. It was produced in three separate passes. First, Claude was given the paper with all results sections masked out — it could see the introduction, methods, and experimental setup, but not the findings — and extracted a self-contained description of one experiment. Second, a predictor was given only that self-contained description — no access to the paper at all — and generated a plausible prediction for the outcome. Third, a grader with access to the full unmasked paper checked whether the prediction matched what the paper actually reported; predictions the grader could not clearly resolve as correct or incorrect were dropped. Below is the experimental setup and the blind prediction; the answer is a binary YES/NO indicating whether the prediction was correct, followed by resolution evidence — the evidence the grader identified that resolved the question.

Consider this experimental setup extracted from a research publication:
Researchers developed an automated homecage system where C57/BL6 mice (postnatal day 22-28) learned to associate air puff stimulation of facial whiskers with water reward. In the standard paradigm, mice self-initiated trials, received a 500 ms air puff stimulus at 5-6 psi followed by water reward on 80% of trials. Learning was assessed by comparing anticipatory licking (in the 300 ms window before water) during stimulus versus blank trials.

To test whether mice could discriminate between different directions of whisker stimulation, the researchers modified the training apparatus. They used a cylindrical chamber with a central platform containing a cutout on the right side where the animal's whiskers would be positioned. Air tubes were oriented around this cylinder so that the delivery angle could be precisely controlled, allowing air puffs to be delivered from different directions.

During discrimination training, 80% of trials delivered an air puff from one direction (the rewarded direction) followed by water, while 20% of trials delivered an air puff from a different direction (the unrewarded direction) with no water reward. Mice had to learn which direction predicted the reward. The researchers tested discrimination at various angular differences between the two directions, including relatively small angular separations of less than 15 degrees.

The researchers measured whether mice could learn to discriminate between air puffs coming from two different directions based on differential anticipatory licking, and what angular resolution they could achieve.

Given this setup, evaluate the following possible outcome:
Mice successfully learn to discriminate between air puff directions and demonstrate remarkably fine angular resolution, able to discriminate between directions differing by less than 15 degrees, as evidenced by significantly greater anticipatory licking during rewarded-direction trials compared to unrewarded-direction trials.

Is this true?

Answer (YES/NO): YES